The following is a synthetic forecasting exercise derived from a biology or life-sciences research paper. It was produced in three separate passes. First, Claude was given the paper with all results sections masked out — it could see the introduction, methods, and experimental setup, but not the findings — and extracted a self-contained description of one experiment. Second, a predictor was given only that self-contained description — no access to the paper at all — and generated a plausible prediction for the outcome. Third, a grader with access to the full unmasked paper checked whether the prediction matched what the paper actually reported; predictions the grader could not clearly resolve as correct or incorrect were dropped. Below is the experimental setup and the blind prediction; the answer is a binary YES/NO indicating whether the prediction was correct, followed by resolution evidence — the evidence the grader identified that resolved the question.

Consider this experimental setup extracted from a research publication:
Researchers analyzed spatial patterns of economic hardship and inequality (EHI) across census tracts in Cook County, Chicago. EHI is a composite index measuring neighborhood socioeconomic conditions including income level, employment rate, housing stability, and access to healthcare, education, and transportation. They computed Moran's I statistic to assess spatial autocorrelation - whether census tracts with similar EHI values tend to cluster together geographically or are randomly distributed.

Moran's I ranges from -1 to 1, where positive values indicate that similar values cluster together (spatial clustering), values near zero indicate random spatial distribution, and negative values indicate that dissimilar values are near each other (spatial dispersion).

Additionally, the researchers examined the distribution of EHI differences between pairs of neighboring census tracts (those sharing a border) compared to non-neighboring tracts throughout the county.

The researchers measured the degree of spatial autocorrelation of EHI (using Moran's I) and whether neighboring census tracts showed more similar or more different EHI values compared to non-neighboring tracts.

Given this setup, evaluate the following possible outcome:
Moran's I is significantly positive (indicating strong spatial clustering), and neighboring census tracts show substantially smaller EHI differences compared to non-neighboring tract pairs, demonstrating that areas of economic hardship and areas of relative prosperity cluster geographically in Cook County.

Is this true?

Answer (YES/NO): YES